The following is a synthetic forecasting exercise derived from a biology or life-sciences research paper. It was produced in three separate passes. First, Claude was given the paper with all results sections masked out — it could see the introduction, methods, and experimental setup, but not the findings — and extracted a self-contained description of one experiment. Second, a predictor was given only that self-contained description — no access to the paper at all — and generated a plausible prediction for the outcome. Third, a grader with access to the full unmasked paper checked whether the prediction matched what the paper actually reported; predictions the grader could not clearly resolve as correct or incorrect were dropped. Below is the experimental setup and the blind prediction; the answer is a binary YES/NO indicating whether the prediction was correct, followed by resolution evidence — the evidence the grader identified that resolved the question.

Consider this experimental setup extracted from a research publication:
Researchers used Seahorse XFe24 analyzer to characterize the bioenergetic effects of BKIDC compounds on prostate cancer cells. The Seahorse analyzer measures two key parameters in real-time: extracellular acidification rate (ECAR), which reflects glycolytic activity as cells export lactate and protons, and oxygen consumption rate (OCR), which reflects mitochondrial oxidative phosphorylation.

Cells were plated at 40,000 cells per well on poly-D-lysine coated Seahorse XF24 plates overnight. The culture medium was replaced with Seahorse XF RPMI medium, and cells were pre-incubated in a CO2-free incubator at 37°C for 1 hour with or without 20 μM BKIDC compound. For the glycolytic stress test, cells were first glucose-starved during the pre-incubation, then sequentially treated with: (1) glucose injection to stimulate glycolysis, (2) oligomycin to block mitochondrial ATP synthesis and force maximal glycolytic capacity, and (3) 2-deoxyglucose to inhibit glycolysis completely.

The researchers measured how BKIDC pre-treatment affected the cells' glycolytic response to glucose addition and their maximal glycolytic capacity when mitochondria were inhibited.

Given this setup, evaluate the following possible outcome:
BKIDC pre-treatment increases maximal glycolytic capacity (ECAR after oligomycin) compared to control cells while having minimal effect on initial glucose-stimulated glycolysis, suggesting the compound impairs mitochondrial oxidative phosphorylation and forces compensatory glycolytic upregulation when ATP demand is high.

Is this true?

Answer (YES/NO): NO